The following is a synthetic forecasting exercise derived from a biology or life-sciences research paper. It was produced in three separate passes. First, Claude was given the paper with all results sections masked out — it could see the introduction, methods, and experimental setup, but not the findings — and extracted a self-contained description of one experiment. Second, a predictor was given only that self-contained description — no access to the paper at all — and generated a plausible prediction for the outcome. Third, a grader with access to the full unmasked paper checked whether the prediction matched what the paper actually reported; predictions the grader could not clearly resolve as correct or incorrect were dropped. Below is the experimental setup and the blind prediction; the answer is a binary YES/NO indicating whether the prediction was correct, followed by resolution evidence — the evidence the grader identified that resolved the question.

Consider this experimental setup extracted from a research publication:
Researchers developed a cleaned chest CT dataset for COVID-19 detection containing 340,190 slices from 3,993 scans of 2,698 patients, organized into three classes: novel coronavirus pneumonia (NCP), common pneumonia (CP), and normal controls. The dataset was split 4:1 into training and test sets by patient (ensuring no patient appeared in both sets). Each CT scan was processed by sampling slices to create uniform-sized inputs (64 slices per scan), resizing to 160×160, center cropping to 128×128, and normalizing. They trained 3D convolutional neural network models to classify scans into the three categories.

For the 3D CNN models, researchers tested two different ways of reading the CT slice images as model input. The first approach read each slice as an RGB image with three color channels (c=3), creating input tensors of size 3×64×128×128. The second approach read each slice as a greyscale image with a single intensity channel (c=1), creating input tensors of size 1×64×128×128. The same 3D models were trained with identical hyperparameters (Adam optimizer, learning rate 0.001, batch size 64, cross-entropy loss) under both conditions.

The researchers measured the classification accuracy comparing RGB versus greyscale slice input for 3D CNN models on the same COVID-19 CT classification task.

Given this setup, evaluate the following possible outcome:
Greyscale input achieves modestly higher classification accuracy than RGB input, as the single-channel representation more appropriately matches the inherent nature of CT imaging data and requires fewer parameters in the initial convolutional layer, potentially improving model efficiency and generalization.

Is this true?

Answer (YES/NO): NO